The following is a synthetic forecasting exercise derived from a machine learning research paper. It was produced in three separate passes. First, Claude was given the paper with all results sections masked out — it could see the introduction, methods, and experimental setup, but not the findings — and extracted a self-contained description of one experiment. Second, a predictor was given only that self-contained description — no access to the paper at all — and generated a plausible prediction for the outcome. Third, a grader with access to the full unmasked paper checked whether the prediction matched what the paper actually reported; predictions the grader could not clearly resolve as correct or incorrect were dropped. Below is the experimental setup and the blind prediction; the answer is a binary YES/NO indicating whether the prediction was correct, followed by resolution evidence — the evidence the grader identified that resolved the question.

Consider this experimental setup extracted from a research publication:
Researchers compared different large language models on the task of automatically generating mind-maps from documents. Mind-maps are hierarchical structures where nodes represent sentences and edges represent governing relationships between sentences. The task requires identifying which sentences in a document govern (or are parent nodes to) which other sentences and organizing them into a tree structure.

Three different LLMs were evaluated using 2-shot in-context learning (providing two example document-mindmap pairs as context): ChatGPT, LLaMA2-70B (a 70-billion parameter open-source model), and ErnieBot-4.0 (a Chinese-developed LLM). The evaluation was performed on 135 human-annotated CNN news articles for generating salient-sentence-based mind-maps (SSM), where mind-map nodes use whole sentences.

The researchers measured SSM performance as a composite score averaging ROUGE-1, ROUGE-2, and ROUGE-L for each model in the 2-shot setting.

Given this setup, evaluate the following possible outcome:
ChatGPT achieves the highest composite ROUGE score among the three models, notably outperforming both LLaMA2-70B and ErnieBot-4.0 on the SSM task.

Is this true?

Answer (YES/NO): YES